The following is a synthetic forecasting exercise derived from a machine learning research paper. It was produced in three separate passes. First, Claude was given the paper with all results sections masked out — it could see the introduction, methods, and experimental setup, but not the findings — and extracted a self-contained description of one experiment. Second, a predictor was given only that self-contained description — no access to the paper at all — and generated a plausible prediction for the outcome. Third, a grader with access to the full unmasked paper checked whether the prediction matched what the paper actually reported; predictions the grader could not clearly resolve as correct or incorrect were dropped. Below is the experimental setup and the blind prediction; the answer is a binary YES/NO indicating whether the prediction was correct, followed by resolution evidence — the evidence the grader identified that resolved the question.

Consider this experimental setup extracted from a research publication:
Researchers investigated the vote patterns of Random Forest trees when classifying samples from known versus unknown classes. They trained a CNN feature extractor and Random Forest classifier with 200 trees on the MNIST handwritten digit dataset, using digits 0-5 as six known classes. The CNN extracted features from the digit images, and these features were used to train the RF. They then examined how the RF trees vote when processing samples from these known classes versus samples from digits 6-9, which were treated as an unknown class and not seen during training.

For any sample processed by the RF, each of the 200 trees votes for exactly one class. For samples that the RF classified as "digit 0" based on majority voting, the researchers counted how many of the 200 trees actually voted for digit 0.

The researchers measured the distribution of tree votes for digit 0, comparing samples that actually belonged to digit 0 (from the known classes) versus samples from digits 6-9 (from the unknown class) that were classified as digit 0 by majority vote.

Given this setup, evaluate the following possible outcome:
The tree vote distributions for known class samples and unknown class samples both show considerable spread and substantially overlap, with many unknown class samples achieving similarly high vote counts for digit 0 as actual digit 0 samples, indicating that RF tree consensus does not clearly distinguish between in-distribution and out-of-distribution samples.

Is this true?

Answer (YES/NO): NO